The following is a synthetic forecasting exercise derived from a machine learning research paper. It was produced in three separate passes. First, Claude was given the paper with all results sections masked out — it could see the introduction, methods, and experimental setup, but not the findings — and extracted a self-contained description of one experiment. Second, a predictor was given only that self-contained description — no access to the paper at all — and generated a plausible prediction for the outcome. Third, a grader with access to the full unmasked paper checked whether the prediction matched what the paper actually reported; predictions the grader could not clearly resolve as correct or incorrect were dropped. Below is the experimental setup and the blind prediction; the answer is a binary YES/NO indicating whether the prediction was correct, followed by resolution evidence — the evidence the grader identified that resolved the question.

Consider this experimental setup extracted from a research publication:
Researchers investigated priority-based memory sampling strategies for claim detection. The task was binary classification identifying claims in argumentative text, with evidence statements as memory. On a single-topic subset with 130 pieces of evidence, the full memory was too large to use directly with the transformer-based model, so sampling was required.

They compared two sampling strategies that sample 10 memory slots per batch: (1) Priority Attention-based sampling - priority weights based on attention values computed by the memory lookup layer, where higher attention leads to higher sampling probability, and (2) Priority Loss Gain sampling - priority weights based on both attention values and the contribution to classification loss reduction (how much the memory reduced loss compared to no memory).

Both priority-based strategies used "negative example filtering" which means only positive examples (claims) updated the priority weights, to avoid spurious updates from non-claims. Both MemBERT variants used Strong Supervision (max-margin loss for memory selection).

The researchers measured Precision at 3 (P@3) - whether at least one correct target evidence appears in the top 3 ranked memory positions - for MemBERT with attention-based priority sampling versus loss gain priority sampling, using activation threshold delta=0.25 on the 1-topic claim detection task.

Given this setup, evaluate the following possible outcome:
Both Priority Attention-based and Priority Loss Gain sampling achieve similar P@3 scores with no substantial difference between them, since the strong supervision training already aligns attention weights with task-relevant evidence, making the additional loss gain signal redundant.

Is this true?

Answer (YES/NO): NO